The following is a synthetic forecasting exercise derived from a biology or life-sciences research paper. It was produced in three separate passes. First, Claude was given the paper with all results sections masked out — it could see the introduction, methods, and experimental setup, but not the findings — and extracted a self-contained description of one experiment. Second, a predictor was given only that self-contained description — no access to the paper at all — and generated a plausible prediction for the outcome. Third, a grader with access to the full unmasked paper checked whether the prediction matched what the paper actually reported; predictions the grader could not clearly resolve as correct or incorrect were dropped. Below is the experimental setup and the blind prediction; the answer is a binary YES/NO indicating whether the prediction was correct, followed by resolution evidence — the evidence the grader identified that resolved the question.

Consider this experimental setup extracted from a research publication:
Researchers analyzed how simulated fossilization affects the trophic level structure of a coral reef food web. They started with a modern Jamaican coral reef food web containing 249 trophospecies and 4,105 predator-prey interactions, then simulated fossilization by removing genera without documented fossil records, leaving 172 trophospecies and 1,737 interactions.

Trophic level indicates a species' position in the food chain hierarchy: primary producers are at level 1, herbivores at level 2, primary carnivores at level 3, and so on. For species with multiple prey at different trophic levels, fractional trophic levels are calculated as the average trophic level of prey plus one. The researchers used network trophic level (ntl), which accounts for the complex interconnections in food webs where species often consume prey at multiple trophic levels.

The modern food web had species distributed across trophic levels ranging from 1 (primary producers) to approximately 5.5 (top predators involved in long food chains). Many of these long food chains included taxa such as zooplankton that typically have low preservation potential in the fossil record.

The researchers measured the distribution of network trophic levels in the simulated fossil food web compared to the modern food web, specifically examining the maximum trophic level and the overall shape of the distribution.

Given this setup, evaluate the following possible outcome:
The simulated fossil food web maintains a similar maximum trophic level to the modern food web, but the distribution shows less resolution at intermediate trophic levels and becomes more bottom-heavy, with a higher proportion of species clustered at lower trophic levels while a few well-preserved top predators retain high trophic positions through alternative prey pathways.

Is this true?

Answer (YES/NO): NO